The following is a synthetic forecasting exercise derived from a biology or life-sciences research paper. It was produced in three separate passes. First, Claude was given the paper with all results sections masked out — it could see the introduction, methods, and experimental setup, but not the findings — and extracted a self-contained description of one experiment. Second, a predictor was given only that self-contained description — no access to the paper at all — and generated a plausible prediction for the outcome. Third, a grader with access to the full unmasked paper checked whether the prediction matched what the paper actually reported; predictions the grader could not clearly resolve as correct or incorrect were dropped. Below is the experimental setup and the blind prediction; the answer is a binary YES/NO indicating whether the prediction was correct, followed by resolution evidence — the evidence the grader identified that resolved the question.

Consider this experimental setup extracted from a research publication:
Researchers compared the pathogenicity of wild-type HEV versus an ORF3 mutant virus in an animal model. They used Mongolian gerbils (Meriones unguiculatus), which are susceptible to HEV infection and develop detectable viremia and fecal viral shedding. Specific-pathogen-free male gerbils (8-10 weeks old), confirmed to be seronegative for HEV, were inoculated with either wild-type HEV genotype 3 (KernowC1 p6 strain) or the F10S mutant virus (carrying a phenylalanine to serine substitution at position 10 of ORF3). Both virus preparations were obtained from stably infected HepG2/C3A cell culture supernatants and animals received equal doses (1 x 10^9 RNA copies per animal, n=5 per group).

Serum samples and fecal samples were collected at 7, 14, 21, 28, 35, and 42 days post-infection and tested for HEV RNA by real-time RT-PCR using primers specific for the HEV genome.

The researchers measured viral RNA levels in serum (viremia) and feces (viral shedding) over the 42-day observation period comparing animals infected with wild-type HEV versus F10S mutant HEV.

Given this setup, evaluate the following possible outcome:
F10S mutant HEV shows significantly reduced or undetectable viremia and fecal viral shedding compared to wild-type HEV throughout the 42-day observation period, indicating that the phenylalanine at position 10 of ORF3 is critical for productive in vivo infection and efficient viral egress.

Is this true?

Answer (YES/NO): NO